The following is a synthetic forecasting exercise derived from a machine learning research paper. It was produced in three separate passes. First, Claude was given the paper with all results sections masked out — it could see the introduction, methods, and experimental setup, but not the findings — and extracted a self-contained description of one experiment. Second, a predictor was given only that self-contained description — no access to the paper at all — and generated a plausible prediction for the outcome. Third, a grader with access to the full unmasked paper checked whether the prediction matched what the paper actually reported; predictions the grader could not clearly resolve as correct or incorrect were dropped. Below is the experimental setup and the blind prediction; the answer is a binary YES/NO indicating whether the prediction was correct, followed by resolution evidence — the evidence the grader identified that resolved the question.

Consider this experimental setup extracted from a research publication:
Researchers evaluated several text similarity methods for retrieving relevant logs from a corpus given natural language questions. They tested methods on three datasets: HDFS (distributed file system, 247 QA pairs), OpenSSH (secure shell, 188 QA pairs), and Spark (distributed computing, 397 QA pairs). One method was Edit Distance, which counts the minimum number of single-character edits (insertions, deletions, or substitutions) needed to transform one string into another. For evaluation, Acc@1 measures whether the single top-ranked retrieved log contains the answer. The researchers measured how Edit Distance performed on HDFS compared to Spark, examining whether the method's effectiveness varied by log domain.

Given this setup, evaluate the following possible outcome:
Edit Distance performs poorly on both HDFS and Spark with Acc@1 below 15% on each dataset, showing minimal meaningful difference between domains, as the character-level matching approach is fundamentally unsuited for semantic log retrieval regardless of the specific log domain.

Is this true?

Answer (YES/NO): NO